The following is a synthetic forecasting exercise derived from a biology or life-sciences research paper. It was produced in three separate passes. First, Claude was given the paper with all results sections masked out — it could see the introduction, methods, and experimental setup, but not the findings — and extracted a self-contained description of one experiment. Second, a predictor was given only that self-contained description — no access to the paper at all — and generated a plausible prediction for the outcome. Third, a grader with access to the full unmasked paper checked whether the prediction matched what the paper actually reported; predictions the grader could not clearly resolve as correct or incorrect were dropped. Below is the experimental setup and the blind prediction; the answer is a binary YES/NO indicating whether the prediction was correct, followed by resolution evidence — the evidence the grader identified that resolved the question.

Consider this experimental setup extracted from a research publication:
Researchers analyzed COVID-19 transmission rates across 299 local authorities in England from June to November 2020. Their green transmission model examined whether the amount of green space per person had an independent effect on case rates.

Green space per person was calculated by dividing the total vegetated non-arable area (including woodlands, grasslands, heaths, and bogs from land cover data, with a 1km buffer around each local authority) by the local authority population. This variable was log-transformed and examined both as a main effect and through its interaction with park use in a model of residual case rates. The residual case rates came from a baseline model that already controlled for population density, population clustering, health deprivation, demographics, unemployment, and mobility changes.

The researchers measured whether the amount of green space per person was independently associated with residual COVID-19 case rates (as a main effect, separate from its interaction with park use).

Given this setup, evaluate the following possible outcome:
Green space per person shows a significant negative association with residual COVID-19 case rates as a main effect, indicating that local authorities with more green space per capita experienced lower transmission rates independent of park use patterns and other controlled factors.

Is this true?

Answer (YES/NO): NO